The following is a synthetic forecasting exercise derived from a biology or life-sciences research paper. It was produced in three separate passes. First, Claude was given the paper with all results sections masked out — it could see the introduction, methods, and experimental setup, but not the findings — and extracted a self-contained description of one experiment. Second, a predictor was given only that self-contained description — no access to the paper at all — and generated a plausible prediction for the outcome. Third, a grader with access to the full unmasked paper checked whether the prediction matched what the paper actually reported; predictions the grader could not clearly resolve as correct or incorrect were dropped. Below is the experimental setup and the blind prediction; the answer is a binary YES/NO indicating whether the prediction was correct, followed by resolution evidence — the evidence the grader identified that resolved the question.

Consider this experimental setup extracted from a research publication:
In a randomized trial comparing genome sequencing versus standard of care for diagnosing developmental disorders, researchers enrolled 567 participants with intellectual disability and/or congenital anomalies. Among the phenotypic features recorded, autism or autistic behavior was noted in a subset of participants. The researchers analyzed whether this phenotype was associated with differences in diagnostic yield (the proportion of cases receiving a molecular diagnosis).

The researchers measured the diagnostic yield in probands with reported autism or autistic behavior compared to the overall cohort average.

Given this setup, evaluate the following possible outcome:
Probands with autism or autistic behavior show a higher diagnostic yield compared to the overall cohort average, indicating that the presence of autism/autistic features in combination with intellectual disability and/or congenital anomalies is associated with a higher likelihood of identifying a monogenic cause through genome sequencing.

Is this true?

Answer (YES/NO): NO